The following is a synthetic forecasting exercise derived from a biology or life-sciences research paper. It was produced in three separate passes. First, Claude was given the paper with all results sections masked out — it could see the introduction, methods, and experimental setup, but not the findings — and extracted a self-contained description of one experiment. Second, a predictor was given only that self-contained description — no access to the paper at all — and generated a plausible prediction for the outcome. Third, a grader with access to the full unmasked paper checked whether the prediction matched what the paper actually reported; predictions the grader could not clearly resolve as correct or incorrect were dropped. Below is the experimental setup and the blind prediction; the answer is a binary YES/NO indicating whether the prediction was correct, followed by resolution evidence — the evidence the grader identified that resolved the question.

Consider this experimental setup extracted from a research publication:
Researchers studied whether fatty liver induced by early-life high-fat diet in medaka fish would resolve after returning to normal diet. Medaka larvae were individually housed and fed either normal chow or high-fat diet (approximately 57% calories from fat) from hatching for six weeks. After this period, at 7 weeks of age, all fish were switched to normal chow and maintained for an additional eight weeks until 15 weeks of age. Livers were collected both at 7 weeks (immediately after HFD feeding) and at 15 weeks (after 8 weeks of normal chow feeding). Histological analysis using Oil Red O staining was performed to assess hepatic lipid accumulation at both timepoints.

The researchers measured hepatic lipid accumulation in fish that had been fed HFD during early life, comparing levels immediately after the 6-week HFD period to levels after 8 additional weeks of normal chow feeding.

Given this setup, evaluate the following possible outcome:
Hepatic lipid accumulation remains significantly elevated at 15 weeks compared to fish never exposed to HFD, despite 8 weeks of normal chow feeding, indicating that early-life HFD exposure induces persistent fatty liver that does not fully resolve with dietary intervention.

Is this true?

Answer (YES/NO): NO